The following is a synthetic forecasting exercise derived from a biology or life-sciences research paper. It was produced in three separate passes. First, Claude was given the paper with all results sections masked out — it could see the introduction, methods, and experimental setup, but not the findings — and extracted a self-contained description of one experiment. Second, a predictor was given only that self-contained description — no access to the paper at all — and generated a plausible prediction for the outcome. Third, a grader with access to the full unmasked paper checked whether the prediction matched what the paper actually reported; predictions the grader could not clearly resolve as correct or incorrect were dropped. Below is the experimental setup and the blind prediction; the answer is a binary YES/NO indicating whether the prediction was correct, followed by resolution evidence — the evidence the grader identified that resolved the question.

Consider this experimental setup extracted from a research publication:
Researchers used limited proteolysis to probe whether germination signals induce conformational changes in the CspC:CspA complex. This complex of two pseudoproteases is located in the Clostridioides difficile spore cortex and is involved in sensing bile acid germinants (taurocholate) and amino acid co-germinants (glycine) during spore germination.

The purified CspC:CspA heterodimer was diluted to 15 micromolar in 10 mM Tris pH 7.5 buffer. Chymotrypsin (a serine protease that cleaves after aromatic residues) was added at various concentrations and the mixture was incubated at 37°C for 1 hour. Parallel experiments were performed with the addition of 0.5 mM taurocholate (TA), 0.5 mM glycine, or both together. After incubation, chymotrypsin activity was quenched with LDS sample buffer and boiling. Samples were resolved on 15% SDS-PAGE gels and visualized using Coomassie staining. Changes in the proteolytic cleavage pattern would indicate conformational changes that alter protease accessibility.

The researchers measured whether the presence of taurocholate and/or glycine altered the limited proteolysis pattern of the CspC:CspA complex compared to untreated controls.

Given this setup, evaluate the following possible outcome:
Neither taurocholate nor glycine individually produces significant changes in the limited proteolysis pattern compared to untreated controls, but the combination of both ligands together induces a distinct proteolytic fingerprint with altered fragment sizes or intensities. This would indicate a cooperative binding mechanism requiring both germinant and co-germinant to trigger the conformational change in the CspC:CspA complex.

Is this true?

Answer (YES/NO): NO